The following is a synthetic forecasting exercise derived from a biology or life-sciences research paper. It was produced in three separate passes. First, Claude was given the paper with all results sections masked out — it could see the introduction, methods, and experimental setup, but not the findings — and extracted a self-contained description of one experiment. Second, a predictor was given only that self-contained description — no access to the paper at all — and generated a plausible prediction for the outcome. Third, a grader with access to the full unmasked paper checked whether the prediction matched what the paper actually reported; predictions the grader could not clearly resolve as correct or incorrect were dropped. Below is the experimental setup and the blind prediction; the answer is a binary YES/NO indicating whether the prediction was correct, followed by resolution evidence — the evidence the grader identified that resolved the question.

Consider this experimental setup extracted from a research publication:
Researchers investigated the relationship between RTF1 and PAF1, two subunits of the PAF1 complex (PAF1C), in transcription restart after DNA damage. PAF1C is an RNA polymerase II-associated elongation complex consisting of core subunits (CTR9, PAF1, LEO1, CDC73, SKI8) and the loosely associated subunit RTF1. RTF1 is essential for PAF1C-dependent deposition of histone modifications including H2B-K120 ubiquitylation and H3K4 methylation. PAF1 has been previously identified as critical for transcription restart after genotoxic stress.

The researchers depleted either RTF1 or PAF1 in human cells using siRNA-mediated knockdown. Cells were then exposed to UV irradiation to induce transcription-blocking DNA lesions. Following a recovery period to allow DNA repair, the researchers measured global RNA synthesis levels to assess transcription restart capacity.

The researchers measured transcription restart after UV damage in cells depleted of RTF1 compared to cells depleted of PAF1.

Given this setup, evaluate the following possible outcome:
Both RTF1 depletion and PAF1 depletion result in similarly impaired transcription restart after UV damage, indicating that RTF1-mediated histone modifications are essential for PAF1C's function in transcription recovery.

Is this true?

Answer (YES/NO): NO